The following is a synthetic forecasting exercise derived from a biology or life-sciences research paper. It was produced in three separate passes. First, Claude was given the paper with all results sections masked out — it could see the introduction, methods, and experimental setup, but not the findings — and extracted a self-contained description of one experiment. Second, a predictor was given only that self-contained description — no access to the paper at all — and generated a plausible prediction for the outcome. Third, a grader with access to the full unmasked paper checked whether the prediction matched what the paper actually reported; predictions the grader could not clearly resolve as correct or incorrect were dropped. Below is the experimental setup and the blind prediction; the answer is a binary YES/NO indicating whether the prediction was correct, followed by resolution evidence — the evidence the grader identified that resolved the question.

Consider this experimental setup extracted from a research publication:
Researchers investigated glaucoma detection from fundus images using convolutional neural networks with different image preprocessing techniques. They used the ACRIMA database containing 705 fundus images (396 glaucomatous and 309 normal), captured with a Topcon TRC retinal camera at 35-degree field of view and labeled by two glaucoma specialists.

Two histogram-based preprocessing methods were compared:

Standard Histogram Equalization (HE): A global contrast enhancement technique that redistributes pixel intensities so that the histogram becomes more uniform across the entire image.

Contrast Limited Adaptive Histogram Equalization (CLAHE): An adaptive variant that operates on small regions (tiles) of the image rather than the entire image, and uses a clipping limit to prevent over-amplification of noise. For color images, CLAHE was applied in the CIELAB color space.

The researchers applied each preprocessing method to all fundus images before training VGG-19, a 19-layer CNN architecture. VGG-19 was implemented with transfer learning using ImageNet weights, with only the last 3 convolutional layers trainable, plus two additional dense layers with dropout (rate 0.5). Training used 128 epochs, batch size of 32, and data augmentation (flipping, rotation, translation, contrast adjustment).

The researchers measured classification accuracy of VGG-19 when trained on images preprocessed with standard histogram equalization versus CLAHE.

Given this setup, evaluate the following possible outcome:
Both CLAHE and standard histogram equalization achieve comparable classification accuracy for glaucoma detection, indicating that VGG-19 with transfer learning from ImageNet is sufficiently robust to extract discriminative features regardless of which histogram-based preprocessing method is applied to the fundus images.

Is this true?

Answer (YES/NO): NO